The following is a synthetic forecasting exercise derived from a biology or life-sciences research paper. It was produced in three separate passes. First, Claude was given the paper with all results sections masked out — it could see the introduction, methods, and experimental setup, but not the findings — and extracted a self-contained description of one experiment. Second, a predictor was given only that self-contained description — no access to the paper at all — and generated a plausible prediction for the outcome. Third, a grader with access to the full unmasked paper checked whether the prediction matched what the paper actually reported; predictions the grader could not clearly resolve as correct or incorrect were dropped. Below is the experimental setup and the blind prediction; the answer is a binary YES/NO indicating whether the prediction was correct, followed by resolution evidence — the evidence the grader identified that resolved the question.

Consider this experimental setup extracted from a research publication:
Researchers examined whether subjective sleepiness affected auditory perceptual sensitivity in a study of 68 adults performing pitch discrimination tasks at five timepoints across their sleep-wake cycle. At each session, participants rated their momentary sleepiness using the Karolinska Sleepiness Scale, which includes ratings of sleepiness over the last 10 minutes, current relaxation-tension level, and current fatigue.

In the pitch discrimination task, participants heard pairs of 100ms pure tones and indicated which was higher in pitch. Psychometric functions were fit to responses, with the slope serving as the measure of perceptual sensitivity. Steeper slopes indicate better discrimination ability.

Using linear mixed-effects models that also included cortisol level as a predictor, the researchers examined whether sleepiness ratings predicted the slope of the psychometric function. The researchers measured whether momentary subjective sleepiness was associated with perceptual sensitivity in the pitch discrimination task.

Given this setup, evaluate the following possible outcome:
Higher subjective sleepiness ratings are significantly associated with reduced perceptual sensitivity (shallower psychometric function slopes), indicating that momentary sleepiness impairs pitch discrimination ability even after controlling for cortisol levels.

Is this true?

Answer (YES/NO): NO